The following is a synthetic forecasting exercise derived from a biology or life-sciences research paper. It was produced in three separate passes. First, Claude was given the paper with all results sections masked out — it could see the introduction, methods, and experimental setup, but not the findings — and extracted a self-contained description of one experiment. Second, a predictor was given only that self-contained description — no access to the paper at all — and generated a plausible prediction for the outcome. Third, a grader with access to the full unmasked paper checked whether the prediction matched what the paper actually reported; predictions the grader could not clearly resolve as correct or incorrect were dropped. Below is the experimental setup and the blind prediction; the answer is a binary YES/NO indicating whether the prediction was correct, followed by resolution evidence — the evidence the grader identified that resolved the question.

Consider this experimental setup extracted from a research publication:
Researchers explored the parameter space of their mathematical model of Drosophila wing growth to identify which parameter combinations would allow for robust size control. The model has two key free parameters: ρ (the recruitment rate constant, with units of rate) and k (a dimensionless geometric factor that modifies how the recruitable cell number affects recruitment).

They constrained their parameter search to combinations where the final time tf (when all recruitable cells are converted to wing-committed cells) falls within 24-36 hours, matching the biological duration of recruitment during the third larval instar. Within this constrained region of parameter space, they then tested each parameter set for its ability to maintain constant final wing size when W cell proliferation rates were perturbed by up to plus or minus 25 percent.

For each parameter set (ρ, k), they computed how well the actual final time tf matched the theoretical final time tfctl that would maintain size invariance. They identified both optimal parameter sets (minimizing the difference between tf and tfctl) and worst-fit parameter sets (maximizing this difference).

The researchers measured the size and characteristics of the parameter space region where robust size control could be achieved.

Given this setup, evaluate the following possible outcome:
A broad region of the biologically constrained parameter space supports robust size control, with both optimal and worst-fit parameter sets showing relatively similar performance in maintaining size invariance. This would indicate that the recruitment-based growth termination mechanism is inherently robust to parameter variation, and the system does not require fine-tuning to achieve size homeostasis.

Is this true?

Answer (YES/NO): NO